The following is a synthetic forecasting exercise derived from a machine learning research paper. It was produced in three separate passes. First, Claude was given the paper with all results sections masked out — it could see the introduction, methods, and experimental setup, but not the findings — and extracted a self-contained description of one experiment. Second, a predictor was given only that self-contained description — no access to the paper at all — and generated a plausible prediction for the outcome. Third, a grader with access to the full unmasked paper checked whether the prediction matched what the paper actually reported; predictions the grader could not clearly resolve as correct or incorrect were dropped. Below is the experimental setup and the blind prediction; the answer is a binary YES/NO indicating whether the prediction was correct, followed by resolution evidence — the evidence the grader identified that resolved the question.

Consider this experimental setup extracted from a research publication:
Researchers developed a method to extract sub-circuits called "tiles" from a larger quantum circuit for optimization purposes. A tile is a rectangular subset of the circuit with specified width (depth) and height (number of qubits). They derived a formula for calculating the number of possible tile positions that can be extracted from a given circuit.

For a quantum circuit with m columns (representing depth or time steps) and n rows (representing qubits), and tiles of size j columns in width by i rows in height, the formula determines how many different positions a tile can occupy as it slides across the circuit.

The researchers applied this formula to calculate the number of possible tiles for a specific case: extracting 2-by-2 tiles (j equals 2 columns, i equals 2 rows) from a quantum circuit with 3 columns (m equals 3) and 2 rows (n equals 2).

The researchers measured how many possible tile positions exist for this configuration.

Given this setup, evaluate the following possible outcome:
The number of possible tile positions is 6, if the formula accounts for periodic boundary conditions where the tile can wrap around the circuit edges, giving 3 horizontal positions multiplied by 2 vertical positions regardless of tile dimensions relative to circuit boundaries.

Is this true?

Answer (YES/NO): NO